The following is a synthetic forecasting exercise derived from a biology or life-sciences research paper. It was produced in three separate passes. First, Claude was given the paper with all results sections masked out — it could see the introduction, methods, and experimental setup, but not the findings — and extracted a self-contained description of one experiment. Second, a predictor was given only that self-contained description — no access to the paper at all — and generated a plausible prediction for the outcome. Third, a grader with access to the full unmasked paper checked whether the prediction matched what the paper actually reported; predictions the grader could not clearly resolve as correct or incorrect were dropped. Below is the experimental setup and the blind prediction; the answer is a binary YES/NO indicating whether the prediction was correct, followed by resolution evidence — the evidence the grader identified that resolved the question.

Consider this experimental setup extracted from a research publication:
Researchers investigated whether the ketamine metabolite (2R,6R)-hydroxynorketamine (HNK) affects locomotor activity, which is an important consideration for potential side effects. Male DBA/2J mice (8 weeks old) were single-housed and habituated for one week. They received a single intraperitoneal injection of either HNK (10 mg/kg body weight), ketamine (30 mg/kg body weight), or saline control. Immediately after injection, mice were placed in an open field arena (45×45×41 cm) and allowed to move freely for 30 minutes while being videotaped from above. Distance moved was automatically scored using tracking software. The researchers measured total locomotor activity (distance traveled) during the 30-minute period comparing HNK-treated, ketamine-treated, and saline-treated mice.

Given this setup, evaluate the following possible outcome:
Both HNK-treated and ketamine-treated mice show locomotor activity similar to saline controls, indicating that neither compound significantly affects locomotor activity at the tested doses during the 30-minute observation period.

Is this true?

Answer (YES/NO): NO